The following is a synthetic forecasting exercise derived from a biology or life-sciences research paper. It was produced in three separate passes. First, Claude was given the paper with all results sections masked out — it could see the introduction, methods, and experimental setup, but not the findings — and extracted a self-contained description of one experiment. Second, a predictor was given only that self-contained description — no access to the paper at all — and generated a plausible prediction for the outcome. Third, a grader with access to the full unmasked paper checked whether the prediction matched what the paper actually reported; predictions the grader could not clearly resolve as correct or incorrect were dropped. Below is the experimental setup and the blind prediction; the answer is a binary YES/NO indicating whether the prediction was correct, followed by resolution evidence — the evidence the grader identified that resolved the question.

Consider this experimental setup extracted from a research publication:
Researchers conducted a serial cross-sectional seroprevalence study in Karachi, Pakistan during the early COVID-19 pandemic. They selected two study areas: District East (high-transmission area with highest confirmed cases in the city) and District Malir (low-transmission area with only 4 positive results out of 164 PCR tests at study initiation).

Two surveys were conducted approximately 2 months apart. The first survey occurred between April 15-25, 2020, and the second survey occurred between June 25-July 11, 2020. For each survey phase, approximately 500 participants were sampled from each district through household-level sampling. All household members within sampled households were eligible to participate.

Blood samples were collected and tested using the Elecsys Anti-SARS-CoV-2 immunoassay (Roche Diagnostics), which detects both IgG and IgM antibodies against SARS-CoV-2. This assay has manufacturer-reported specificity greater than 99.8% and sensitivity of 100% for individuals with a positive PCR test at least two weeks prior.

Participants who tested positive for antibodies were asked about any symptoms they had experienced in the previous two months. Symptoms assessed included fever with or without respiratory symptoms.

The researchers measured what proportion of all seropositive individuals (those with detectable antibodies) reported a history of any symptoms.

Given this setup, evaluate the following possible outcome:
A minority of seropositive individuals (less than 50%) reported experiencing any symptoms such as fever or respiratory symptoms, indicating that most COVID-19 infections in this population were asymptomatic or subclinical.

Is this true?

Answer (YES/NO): YES